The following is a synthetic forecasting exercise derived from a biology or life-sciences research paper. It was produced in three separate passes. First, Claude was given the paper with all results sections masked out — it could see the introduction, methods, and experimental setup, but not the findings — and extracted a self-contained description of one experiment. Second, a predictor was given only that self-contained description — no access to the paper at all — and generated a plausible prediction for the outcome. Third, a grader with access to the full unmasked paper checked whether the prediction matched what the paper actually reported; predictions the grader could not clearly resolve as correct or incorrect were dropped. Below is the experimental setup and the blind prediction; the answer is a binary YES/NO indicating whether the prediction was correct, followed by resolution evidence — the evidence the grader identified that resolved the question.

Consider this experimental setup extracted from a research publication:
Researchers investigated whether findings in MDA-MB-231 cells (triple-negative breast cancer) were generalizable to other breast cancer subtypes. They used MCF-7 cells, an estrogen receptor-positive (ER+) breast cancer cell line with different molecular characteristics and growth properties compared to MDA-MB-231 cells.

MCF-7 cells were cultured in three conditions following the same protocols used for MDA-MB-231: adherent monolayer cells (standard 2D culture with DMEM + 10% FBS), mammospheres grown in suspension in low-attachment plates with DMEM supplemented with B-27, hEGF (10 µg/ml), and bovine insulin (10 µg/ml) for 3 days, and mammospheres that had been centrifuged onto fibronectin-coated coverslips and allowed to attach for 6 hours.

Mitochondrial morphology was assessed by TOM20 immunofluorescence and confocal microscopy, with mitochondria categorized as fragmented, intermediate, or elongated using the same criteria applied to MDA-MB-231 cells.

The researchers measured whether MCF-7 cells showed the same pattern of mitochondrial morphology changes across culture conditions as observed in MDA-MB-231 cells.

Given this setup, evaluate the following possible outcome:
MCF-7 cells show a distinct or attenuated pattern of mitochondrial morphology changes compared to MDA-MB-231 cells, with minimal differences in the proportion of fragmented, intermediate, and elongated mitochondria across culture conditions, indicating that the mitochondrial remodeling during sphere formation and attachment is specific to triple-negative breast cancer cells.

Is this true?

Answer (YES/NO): NO